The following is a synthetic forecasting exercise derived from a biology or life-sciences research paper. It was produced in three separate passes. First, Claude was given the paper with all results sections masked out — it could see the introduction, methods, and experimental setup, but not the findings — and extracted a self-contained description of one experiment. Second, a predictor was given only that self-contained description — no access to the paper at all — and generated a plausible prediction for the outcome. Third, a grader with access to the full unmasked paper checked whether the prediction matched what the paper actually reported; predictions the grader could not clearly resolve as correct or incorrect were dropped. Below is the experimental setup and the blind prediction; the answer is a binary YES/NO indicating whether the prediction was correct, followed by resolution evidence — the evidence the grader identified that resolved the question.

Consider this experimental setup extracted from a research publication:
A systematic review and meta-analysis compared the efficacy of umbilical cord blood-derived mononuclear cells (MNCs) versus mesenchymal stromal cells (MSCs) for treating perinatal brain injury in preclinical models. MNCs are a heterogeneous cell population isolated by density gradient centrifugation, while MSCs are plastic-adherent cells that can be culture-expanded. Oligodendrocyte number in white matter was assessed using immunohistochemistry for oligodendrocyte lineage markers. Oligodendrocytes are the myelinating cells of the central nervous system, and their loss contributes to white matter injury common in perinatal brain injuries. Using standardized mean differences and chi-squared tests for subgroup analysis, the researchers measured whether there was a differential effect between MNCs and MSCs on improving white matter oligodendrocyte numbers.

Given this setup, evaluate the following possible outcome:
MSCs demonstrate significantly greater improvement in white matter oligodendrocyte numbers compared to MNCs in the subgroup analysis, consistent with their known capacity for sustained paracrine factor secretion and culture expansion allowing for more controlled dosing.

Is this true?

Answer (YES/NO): YES